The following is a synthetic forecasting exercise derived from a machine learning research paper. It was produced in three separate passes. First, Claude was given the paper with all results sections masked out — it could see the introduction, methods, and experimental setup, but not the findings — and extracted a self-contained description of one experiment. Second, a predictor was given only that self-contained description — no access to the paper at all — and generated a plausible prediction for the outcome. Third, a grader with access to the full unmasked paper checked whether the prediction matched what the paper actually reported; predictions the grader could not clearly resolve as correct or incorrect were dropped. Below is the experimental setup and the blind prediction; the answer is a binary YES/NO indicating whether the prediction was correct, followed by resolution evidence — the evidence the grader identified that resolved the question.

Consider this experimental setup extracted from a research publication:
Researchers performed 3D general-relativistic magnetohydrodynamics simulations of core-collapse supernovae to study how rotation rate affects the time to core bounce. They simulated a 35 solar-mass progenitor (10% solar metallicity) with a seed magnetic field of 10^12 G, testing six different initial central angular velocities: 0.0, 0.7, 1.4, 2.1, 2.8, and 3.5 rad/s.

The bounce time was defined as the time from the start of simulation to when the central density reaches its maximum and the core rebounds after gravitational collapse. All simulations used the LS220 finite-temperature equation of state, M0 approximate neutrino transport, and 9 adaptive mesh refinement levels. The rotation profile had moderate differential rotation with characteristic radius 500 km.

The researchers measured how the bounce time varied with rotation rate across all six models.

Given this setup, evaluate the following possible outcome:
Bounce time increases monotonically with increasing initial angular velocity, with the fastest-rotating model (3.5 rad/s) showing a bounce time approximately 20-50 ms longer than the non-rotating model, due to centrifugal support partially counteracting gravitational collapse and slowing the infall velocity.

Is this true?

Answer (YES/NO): YES